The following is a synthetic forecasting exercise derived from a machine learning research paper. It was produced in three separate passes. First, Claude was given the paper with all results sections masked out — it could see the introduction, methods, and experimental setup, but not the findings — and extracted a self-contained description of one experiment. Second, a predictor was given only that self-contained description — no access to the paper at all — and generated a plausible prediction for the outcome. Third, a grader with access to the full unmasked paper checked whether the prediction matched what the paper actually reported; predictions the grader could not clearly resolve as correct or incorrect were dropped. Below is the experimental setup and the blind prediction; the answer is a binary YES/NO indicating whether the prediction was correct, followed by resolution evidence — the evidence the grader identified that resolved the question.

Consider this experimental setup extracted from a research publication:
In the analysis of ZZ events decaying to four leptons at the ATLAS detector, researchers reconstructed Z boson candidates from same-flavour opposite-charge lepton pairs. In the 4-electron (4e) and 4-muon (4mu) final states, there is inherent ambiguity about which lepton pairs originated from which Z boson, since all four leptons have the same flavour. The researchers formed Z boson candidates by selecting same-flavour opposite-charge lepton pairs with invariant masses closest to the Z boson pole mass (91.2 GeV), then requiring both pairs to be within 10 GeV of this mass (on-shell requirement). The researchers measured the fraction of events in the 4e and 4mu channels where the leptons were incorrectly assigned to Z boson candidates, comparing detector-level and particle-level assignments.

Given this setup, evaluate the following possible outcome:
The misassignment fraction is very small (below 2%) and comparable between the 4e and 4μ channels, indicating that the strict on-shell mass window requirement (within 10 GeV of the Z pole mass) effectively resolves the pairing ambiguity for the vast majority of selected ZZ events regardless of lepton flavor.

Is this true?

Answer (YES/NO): YES